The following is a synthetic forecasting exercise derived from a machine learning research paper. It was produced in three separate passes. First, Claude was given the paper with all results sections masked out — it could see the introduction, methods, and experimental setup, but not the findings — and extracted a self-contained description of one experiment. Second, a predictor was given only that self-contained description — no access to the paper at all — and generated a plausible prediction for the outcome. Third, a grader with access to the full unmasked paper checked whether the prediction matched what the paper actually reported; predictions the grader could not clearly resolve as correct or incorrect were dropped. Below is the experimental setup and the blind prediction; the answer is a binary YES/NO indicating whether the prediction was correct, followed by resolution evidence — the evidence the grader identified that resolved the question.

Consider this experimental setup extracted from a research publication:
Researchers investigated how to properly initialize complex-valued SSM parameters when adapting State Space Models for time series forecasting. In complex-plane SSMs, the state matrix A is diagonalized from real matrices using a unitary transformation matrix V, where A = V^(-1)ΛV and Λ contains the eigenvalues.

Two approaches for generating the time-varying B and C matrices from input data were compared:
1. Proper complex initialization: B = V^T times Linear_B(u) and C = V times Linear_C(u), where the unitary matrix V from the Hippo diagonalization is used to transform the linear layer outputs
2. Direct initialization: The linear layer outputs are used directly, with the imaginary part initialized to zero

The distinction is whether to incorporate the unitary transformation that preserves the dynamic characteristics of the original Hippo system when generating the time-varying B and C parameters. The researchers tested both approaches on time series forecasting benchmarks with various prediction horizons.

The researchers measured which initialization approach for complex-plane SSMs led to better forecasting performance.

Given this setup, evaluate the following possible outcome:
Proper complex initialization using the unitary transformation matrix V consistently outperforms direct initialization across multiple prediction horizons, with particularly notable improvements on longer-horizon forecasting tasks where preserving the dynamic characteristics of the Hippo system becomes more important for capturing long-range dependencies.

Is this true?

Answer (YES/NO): NO